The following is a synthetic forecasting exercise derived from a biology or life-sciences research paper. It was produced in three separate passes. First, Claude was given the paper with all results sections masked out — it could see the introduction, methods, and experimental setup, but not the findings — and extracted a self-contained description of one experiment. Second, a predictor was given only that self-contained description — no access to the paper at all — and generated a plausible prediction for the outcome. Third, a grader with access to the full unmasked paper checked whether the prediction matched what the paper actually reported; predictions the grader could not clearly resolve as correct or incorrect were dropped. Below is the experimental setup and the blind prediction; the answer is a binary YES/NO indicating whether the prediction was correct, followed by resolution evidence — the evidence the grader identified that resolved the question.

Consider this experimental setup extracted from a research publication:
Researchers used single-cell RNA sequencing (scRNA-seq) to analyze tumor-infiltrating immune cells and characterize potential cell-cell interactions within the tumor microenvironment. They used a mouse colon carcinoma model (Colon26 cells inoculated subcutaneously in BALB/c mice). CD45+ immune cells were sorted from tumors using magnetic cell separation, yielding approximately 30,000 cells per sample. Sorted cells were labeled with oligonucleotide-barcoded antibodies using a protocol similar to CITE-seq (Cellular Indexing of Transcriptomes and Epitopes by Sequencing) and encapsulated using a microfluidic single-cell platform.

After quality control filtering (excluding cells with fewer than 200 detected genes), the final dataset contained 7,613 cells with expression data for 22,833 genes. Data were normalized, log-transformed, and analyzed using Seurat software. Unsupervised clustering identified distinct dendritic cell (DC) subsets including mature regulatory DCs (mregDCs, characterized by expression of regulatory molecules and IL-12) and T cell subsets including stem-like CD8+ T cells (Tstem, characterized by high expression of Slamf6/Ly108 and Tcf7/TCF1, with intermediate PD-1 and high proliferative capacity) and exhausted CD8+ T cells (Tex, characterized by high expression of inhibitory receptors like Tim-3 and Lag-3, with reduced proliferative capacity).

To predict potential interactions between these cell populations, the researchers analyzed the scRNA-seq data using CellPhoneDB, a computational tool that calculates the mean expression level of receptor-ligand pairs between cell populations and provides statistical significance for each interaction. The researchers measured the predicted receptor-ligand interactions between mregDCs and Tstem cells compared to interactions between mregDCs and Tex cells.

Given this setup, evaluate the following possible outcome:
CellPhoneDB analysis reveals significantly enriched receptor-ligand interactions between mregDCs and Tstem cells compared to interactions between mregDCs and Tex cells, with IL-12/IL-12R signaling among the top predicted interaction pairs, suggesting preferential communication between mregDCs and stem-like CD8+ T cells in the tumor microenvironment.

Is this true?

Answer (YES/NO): NO